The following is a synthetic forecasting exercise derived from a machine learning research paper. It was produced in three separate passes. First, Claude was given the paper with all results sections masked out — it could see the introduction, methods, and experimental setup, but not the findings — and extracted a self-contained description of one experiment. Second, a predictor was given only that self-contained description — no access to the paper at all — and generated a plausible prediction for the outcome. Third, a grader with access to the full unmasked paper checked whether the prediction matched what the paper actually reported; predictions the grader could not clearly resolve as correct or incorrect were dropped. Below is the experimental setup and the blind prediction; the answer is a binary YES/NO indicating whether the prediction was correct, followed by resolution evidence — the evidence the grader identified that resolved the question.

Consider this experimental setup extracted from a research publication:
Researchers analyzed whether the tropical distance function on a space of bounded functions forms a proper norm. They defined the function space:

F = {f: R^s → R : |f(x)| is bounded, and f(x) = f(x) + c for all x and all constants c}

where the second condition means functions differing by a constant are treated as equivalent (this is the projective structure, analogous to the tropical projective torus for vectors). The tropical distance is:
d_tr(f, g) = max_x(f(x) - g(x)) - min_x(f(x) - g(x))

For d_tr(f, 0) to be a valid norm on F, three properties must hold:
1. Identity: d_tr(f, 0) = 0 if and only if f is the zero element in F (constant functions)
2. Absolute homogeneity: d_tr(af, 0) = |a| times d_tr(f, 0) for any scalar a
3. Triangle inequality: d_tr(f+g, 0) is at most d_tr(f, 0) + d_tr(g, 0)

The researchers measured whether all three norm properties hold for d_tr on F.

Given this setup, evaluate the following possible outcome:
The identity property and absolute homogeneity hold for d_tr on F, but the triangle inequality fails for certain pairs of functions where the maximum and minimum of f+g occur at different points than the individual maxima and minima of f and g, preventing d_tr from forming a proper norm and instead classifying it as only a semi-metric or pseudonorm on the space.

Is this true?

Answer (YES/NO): NO